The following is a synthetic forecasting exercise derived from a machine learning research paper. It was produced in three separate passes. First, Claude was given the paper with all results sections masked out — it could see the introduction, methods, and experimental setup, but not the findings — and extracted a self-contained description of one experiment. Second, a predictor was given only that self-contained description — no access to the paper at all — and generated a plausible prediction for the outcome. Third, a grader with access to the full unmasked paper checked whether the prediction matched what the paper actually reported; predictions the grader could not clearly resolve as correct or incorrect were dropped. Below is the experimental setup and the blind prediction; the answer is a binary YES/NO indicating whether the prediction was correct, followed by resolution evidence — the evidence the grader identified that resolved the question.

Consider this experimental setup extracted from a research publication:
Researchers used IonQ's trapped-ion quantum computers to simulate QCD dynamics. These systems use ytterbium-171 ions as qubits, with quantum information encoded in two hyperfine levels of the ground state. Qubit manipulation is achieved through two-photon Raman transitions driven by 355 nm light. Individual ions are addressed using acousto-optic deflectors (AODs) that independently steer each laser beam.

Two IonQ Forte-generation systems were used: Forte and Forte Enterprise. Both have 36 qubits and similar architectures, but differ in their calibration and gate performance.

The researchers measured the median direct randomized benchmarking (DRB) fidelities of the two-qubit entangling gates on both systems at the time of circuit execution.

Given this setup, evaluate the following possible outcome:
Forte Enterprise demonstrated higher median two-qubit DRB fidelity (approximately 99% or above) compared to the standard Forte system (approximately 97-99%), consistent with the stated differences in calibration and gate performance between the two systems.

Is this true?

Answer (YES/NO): NO